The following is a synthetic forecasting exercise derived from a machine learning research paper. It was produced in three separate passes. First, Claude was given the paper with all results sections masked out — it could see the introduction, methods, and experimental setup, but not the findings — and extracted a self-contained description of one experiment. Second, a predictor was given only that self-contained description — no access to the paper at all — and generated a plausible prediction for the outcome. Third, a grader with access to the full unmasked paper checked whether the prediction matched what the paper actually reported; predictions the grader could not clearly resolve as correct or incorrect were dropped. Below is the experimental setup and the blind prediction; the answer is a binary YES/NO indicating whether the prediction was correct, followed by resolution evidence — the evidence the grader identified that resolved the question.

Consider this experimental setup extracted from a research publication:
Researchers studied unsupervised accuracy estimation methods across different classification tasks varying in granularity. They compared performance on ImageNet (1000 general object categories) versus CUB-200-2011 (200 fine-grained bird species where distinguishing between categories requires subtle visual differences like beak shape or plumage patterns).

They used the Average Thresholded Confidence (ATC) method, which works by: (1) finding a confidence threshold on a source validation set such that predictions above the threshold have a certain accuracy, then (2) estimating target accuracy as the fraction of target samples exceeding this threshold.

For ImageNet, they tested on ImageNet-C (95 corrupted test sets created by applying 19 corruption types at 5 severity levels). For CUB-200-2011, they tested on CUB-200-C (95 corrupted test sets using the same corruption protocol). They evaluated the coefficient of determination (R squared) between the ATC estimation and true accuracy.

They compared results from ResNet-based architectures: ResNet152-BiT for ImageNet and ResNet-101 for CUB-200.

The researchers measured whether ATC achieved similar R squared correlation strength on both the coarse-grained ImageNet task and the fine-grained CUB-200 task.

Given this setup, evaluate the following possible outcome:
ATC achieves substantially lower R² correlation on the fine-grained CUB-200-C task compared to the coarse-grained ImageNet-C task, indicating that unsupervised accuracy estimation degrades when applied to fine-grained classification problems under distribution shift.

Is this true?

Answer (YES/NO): YES